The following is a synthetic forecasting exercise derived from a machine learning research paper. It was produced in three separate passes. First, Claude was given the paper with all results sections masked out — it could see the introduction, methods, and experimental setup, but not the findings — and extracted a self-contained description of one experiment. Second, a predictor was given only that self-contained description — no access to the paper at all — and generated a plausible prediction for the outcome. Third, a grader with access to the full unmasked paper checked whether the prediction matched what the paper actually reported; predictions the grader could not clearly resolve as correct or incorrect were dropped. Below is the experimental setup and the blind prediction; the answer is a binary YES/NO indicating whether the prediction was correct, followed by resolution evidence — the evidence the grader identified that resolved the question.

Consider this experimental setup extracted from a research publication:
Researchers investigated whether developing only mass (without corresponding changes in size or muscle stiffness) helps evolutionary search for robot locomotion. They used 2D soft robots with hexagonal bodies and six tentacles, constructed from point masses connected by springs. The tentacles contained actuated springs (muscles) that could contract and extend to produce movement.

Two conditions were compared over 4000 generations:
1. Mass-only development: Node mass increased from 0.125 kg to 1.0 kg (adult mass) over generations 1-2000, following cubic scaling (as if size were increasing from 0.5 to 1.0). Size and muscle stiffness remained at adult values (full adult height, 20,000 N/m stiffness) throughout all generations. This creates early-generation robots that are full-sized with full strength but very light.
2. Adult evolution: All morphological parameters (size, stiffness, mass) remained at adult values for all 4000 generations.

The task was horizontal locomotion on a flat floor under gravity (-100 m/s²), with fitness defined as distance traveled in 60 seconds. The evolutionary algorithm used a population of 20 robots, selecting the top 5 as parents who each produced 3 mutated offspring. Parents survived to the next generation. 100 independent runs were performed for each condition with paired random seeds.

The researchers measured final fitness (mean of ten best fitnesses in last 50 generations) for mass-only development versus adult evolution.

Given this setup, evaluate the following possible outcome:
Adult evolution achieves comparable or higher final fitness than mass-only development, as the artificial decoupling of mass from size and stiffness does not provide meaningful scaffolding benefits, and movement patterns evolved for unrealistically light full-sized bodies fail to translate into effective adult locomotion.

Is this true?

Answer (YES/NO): NO